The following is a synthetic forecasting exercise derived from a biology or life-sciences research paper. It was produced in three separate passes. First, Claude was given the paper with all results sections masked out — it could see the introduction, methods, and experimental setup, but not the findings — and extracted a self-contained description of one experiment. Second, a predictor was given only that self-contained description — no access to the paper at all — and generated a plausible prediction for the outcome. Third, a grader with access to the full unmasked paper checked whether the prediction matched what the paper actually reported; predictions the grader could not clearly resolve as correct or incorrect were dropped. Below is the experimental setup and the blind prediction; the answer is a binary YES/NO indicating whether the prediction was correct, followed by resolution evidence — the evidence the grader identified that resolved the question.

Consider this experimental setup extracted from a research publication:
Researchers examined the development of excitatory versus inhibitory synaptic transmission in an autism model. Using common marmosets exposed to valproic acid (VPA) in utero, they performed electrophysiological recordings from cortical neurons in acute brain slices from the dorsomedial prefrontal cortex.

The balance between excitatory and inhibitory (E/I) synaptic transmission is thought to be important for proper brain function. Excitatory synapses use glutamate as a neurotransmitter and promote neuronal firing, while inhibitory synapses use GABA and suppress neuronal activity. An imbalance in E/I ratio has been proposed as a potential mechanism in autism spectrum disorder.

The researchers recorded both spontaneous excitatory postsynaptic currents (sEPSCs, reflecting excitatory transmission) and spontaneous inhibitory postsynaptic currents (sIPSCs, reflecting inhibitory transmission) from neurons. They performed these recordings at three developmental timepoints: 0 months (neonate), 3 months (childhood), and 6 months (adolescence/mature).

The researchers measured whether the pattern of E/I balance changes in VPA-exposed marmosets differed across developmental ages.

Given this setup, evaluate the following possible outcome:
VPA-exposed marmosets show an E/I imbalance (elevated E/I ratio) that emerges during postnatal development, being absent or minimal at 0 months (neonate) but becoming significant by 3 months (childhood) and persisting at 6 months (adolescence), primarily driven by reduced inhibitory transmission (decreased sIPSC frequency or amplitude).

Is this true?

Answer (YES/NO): NO